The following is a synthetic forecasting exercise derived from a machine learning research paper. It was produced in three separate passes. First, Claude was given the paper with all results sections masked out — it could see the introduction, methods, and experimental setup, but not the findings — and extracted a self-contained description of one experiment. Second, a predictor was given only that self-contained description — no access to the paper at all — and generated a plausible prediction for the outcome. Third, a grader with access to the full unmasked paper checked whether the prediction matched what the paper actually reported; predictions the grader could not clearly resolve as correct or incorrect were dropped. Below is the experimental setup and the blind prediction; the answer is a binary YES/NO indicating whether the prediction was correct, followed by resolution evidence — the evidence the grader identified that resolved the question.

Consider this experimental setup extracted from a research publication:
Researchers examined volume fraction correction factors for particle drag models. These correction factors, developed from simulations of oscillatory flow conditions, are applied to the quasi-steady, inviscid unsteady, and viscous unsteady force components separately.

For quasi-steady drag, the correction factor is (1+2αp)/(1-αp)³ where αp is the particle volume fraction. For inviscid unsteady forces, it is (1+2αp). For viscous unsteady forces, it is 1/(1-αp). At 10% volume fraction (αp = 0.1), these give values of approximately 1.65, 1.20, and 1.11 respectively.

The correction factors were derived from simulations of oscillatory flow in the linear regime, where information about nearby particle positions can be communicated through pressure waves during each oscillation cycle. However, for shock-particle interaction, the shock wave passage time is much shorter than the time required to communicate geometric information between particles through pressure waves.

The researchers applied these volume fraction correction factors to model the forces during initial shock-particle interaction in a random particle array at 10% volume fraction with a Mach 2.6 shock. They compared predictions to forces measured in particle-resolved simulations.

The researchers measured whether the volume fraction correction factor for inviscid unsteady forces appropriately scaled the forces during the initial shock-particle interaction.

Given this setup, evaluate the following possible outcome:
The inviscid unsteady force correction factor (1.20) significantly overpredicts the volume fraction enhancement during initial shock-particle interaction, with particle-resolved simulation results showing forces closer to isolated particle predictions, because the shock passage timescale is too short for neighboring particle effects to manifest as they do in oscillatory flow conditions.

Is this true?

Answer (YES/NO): YES